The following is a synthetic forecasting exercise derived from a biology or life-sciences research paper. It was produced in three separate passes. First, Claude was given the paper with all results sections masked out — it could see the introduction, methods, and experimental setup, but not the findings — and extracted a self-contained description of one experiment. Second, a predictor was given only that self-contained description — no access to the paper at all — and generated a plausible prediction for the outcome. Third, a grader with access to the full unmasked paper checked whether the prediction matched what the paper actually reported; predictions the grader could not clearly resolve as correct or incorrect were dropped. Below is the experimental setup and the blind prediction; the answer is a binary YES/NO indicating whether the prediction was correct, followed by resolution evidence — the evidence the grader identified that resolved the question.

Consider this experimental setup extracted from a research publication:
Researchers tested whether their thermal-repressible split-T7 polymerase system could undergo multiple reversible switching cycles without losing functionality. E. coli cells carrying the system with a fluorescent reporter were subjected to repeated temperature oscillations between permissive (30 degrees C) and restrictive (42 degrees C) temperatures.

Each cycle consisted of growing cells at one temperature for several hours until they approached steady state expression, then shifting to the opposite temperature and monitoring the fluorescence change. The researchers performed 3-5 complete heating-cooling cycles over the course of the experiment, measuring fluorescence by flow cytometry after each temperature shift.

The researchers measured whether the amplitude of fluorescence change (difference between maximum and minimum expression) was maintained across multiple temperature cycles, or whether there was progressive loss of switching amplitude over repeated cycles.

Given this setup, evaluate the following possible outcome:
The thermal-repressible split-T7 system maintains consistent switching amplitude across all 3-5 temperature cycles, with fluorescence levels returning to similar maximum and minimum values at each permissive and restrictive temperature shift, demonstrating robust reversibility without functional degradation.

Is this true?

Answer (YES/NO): YES